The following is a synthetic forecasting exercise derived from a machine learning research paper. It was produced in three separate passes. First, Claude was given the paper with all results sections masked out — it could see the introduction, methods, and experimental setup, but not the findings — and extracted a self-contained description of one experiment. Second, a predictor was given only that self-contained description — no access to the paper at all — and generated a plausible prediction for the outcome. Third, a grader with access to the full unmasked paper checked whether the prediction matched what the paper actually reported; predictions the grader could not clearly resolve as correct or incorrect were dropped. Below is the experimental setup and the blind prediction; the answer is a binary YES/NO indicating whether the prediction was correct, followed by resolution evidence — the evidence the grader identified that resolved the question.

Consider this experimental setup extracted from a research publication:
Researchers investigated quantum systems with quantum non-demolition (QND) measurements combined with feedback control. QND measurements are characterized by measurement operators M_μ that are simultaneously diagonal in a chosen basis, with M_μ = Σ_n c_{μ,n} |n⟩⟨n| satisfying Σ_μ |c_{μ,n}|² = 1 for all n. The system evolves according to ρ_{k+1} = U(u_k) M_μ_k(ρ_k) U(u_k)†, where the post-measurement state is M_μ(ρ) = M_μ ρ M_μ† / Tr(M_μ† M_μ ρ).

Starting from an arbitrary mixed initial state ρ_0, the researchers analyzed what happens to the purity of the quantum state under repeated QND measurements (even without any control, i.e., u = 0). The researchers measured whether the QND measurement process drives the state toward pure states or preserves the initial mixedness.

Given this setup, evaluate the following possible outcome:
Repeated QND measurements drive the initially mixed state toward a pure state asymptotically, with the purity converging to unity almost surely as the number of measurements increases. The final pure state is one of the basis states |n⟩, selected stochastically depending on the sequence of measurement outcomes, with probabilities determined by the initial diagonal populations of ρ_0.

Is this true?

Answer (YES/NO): YES